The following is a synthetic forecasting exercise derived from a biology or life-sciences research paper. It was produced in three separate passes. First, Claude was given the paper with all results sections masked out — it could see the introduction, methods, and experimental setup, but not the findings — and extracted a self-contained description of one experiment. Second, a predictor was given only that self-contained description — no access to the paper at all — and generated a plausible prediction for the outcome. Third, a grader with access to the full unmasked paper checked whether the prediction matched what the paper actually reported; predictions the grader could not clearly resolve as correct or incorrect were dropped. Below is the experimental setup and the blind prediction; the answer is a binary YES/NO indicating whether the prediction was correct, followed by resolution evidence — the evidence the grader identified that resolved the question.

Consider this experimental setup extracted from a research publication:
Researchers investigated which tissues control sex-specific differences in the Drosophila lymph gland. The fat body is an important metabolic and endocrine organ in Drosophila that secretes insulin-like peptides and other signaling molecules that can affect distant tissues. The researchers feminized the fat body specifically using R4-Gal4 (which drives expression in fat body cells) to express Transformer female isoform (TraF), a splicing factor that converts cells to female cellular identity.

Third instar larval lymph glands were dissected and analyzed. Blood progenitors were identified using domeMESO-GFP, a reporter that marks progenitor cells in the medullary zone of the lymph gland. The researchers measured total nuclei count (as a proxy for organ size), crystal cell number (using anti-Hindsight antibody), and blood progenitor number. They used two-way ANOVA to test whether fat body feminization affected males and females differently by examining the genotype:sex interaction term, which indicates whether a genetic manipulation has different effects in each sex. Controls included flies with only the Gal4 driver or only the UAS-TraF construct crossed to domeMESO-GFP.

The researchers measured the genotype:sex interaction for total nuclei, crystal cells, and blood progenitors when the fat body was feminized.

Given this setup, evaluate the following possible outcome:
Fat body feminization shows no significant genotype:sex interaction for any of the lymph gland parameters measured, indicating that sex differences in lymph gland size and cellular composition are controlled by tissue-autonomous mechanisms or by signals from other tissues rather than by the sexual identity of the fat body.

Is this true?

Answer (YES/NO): NO